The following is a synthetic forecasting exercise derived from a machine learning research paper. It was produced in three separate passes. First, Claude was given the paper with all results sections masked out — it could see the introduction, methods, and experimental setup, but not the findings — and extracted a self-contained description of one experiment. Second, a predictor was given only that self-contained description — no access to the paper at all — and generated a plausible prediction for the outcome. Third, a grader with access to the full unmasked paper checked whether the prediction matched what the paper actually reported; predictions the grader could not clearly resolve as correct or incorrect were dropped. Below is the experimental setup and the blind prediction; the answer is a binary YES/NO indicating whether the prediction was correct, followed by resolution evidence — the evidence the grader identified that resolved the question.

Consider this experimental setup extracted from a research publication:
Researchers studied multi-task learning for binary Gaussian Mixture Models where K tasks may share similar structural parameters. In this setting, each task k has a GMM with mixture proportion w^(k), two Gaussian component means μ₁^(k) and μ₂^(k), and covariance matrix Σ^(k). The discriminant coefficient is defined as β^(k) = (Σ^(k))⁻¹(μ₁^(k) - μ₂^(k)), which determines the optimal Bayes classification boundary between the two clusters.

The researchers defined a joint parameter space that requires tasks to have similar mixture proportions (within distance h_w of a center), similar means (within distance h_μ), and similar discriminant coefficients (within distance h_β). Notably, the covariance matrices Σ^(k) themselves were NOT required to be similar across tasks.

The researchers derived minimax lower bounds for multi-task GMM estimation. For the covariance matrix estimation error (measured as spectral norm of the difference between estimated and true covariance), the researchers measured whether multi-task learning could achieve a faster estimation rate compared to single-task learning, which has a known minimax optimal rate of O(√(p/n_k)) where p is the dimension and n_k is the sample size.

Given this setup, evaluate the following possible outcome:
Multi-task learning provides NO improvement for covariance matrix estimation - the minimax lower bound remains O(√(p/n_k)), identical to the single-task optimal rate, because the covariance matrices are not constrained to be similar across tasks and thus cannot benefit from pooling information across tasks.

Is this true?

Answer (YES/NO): NO